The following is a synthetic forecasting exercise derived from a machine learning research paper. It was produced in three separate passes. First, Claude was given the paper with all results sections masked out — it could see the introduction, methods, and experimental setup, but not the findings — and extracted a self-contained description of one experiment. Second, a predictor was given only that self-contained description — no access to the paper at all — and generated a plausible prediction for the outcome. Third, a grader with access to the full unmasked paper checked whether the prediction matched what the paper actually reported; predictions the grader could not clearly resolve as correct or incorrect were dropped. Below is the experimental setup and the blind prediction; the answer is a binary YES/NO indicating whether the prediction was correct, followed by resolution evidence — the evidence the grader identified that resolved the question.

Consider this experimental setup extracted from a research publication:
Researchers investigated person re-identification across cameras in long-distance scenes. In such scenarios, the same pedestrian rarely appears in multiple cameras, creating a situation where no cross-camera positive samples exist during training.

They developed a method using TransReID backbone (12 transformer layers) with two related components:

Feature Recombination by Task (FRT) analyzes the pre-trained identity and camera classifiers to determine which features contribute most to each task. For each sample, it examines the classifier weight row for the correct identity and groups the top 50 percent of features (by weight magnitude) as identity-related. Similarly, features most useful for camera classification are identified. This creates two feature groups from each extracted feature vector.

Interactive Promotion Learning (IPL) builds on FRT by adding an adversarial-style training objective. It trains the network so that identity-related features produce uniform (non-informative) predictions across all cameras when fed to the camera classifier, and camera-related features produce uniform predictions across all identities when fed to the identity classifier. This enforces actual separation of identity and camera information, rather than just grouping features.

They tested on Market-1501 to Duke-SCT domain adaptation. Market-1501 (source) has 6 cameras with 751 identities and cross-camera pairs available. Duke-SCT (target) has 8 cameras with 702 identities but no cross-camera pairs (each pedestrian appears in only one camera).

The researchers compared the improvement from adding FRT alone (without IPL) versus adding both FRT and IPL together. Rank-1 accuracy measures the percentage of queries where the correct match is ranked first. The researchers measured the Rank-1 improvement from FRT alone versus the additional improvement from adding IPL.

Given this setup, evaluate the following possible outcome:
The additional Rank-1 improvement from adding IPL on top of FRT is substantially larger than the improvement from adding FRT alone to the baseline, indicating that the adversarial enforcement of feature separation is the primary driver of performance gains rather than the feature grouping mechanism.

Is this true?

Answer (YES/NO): YES